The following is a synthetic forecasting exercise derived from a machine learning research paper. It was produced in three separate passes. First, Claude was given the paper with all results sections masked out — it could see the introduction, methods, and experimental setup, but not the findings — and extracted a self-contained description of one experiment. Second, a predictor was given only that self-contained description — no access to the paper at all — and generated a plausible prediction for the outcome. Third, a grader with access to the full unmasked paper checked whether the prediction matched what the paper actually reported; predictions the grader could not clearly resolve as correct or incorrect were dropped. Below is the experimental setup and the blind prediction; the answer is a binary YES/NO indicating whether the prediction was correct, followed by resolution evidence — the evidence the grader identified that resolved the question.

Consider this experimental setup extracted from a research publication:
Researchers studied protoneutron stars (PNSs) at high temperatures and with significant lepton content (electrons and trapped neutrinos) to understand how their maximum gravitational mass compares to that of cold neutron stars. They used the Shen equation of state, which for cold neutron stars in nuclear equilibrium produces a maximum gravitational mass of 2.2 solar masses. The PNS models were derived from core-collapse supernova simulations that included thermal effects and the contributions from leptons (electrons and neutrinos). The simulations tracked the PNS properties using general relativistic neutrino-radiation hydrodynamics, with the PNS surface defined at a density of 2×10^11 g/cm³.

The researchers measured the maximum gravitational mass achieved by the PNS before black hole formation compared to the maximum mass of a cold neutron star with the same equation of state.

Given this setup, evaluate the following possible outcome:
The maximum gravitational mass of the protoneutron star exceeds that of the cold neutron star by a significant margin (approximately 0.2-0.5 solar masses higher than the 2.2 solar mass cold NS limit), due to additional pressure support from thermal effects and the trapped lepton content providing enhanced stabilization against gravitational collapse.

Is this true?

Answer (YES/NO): YES